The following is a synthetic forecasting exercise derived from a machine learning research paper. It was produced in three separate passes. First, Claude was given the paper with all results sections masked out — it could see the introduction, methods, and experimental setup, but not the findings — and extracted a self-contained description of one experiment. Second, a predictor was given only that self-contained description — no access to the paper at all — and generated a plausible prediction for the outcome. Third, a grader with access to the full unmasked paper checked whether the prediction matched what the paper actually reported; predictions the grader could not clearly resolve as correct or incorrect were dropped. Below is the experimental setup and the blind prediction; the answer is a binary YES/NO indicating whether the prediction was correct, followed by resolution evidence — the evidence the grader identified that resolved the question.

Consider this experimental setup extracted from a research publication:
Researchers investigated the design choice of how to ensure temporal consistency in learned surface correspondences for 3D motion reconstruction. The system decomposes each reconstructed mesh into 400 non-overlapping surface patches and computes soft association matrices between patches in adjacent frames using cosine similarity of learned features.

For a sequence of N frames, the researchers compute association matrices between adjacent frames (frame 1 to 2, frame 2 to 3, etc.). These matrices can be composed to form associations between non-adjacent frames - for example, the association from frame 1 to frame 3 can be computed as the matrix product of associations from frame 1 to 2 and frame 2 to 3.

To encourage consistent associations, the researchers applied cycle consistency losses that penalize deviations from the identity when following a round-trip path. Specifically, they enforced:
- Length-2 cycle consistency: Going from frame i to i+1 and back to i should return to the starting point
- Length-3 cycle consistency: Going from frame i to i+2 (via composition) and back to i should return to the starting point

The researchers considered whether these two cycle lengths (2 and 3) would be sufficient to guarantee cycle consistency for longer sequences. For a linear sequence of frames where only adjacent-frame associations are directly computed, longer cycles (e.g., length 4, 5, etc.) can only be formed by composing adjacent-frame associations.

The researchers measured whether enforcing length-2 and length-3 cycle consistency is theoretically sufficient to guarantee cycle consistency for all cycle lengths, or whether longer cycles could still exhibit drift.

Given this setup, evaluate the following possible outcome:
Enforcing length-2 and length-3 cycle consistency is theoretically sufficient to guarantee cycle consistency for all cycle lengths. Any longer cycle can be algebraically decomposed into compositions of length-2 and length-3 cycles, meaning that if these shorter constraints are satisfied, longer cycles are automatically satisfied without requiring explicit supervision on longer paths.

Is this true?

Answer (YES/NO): YES